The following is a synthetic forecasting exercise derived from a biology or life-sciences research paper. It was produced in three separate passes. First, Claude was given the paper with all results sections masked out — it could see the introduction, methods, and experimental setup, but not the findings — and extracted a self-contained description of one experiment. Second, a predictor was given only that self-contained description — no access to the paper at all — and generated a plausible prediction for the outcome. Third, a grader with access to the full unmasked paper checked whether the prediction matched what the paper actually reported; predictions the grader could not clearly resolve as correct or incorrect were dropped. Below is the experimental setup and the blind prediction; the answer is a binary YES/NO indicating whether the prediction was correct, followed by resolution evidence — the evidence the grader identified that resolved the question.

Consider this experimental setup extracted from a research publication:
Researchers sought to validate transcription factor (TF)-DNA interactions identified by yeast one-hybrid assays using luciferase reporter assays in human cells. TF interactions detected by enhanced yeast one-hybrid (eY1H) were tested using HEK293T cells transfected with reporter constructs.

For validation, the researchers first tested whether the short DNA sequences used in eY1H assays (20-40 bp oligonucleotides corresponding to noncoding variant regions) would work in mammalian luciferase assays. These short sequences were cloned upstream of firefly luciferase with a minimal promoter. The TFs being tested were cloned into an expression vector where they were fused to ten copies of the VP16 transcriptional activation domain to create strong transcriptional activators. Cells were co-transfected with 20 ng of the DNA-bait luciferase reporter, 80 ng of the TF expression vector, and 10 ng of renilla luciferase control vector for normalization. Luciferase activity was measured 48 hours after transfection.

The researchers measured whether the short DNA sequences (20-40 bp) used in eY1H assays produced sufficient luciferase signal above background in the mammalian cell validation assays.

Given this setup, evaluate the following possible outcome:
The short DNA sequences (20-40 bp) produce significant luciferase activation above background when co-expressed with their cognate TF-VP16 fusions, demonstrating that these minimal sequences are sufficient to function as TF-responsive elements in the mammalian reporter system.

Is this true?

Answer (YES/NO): NO